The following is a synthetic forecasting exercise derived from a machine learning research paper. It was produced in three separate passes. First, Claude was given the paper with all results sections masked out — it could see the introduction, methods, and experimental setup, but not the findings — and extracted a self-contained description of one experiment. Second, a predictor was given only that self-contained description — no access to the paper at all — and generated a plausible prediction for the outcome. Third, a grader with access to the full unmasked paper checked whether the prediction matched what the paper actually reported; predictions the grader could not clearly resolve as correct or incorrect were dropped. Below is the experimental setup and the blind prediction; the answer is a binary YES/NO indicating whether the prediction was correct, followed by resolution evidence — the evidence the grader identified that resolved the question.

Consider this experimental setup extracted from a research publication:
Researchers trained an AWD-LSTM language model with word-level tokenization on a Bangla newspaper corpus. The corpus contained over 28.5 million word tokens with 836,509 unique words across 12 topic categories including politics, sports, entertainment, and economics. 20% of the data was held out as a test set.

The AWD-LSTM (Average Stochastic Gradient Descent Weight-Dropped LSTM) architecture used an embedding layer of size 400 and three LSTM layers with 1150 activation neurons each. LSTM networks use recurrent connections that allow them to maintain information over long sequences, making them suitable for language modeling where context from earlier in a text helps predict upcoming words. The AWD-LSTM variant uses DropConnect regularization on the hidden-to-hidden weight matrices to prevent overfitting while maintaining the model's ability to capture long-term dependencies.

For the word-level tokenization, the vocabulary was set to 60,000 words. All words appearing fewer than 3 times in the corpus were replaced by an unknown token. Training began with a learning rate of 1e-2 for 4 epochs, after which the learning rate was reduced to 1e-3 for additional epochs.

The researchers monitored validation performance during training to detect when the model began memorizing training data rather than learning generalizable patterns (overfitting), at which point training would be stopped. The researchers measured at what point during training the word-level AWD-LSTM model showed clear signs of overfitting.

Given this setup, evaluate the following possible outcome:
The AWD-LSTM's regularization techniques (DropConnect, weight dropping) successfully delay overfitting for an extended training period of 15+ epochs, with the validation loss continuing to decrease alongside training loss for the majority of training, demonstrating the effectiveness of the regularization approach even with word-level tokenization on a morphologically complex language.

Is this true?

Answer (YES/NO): NO